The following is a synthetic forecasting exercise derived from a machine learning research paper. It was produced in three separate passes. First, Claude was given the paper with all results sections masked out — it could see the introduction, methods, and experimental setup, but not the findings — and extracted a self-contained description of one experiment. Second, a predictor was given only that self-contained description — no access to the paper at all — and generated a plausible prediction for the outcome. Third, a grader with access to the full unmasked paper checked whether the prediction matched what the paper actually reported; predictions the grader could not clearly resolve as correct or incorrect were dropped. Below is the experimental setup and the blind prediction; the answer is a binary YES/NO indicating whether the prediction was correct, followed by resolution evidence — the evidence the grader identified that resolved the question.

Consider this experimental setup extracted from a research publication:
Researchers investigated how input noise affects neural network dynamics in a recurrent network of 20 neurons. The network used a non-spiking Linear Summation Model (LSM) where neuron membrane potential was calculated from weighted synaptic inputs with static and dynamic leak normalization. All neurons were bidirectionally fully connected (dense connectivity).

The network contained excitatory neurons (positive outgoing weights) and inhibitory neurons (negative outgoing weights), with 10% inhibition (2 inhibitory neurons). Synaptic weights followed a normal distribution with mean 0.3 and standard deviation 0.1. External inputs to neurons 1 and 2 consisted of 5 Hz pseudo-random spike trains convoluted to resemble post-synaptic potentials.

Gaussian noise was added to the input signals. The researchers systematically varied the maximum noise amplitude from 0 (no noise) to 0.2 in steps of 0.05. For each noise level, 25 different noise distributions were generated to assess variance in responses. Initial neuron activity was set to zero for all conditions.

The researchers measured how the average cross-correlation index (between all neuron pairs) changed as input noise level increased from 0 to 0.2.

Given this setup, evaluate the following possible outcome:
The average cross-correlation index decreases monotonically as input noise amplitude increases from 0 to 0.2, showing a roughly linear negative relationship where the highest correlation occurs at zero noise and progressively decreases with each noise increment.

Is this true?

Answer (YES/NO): NO